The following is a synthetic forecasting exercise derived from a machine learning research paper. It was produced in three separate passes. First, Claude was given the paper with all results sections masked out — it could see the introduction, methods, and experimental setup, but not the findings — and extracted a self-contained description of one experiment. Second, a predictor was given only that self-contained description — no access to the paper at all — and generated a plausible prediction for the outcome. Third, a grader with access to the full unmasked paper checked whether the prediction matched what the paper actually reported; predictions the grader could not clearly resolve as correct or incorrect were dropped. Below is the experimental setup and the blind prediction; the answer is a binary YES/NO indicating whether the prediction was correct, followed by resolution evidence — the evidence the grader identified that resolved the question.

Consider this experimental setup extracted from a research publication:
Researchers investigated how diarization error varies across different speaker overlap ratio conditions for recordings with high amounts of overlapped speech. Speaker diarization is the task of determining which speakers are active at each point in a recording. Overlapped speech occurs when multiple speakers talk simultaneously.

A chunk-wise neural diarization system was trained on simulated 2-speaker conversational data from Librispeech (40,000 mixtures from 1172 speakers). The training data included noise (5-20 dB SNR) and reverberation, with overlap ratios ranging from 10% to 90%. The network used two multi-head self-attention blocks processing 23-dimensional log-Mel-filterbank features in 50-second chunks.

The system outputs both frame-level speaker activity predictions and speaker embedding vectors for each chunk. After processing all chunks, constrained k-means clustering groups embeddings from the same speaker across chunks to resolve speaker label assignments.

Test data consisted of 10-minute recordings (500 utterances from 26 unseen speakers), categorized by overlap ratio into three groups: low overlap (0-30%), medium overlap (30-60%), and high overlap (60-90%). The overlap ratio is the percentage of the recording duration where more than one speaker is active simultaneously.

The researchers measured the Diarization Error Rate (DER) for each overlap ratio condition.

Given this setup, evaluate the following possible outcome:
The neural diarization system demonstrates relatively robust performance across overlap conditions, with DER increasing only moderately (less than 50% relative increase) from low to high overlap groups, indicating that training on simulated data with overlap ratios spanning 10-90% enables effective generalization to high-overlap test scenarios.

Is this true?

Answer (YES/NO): YES